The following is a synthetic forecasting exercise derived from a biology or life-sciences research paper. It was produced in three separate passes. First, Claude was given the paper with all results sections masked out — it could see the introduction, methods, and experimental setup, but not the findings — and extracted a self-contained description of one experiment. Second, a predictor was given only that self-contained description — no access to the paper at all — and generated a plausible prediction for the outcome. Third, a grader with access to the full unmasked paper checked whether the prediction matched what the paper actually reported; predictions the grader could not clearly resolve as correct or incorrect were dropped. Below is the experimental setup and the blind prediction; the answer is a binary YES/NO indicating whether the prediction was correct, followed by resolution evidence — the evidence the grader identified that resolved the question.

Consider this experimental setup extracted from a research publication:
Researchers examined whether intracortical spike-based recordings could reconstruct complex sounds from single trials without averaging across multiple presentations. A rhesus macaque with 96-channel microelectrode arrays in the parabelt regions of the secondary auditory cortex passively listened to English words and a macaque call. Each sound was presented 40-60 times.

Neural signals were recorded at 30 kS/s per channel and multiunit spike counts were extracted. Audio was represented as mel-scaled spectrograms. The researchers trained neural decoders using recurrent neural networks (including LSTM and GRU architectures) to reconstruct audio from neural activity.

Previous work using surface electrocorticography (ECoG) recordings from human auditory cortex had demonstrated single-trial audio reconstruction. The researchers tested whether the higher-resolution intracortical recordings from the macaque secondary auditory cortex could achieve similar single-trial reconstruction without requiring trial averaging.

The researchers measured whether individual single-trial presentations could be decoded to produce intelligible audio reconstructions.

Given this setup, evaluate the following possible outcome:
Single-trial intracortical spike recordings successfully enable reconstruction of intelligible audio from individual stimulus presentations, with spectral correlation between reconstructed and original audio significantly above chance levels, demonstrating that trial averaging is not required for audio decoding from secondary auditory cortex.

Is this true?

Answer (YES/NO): YES